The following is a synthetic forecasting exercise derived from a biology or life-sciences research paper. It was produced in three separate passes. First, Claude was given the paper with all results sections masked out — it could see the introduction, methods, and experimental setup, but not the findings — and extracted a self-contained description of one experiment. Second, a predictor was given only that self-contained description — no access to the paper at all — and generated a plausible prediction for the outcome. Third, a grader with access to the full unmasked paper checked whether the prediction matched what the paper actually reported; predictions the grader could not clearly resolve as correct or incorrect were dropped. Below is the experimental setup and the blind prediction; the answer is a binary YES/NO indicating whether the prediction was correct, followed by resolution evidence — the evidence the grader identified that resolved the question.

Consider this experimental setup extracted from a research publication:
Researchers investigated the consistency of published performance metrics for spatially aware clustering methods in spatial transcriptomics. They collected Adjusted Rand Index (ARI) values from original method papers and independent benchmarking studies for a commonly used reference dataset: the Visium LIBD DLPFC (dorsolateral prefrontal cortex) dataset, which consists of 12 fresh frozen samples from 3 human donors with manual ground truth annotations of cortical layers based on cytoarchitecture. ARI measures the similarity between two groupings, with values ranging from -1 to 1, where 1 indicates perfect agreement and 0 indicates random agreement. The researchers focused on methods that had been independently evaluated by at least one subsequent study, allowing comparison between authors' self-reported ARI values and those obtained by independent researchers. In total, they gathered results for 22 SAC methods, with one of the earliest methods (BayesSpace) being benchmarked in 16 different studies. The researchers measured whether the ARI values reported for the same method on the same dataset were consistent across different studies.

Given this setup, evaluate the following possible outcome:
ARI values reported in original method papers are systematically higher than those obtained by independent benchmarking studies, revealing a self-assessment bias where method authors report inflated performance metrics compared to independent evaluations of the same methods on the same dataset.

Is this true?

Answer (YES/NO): YES